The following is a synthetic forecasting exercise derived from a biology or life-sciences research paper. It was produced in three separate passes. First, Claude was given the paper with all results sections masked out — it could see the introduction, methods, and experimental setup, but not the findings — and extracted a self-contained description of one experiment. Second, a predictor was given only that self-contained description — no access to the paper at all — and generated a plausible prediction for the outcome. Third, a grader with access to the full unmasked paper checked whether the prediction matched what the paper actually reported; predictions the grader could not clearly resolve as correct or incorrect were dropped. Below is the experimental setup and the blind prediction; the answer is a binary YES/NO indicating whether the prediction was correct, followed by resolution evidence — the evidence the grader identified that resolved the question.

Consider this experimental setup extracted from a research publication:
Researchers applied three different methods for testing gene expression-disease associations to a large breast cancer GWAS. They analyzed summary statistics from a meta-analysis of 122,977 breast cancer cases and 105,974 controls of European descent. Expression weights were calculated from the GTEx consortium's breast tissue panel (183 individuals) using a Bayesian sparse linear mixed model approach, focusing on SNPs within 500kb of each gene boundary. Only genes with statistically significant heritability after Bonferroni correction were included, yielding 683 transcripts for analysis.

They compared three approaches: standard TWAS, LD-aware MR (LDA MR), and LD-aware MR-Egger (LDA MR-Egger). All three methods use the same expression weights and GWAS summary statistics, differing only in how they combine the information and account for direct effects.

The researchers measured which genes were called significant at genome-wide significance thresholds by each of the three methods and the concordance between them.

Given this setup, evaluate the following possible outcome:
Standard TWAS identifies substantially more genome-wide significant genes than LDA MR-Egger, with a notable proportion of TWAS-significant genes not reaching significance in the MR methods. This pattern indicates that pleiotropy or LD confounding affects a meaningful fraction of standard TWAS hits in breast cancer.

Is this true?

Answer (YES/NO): NO